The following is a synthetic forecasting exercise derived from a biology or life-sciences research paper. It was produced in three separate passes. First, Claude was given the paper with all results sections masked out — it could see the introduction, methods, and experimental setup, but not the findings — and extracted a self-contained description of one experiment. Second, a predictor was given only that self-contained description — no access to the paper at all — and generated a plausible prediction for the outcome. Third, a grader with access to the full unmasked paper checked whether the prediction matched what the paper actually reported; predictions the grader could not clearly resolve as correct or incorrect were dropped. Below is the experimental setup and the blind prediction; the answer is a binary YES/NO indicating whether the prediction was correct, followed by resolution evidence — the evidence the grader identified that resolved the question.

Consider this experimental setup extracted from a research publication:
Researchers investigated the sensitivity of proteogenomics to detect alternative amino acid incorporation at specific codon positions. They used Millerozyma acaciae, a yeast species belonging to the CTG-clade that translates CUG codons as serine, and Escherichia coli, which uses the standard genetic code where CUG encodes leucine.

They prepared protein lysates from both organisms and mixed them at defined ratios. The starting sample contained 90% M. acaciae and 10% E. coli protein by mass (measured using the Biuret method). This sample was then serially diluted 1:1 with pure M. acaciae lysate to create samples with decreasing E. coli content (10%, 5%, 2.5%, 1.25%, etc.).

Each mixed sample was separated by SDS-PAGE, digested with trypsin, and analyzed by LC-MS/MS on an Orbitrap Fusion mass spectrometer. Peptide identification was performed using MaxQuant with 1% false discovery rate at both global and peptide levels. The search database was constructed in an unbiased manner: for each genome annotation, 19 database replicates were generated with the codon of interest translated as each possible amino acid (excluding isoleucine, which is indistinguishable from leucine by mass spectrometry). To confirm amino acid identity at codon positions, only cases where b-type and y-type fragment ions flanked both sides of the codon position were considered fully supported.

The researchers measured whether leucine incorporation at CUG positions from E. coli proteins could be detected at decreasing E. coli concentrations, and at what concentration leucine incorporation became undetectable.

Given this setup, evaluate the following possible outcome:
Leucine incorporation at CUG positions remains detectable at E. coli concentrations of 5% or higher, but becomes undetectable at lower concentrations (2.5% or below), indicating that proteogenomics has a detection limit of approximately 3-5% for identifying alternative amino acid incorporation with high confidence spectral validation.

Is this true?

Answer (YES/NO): NO